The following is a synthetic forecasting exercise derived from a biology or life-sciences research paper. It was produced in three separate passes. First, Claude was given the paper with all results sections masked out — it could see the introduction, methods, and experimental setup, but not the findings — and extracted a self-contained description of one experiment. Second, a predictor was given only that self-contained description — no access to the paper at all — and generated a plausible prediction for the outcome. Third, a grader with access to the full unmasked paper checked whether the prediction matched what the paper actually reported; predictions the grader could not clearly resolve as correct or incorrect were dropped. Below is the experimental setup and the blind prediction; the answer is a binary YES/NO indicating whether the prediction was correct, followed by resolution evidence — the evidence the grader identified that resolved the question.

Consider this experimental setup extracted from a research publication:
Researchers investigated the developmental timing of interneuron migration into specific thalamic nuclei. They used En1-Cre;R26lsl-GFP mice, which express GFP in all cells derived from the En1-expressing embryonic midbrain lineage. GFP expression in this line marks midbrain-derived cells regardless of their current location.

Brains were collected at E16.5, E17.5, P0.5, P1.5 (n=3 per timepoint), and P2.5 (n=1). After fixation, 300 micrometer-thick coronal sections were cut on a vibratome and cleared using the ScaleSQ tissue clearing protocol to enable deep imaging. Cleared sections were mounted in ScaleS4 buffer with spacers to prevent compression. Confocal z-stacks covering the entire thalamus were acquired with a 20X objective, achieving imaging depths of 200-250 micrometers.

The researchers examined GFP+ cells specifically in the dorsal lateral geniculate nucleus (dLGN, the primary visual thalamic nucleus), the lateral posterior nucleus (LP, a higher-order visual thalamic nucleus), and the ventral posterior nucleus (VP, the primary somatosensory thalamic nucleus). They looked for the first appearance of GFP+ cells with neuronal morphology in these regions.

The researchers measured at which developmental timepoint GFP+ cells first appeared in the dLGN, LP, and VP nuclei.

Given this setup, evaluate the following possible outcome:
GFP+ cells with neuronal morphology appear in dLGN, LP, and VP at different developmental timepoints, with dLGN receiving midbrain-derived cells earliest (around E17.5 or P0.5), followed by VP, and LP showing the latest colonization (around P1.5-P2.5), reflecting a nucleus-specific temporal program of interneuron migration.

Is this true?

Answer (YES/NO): NO